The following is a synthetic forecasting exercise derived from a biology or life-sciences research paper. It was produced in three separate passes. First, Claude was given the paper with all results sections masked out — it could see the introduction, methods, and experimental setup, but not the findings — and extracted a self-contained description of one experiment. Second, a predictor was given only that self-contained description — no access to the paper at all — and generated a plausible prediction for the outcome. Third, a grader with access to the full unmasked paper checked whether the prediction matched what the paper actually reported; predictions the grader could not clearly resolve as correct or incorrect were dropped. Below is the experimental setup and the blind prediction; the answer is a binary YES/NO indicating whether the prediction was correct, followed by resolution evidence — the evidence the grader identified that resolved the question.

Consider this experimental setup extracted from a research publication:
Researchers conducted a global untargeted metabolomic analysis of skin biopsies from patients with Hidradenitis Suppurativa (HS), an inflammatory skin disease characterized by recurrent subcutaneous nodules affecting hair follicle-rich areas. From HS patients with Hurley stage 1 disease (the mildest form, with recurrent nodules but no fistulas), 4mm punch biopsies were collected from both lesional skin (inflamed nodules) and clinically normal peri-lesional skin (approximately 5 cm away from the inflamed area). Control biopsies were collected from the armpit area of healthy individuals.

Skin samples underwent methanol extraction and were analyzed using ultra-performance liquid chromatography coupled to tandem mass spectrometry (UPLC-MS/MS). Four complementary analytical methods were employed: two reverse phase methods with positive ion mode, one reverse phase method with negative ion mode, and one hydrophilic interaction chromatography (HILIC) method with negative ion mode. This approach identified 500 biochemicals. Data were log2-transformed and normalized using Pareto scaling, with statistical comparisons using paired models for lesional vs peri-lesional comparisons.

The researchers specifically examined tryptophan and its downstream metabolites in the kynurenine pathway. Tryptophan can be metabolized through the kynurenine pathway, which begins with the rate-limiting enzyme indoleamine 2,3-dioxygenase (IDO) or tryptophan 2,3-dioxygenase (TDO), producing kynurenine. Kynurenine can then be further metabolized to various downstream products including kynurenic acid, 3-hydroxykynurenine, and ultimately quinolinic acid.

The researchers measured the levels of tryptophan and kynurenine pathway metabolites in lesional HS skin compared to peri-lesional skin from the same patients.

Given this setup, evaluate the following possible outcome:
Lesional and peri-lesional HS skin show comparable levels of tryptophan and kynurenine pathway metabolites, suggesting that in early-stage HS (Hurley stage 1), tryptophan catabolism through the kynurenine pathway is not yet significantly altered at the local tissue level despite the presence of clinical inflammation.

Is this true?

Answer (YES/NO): NO